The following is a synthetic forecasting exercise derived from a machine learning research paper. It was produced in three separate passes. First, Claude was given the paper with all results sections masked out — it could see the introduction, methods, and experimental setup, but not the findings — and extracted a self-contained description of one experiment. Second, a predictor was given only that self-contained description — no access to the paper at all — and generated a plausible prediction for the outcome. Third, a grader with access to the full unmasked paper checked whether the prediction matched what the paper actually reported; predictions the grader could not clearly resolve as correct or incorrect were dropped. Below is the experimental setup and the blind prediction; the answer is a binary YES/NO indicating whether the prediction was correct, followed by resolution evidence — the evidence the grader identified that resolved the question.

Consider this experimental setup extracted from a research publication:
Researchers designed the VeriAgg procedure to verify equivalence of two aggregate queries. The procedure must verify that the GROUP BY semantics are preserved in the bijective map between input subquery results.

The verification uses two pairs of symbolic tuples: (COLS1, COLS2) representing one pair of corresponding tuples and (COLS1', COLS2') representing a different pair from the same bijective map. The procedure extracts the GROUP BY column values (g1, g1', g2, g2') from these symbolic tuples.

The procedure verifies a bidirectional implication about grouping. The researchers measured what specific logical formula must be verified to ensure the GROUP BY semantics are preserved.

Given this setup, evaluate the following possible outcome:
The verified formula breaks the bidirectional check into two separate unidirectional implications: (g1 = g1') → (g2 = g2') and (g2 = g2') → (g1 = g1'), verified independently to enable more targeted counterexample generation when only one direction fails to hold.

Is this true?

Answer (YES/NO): NO